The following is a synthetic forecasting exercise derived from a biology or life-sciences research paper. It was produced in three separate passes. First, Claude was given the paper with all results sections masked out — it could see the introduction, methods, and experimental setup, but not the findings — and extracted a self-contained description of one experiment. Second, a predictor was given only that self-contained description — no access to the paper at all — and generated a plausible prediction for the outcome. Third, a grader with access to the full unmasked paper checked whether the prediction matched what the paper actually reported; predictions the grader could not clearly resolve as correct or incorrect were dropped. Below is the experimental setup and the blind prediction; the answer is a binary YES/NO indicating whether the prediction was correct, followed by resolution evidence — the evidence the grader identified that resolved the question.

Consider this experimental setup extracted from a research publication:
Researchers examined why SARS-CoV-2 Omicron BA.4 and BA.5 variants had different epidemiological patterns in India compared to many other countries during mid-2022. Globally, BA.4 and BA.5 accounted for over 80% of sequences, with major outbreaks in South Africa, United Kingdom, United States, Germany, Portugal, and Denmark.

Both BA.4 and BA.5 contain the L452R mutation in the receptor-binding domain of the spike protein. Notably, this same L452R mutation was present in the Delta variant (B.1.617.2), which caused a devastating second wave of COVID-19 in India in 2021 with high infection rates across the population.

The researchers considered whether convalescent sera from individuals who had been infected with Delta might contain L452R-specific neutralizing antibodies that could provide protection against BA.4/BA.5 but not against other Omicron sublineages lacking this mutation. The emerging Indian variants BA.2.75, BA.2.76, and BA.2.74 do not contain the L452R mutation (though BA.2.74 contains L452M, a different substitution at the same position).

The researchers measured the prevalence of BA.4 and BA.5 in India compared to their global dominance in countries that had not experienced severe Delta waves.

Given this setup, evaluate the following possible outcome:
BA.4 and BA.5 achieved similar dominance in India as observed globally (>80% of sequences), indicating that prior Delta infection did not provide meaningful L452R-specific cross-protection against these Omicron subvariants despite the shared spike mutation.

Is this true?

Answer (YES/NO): NO